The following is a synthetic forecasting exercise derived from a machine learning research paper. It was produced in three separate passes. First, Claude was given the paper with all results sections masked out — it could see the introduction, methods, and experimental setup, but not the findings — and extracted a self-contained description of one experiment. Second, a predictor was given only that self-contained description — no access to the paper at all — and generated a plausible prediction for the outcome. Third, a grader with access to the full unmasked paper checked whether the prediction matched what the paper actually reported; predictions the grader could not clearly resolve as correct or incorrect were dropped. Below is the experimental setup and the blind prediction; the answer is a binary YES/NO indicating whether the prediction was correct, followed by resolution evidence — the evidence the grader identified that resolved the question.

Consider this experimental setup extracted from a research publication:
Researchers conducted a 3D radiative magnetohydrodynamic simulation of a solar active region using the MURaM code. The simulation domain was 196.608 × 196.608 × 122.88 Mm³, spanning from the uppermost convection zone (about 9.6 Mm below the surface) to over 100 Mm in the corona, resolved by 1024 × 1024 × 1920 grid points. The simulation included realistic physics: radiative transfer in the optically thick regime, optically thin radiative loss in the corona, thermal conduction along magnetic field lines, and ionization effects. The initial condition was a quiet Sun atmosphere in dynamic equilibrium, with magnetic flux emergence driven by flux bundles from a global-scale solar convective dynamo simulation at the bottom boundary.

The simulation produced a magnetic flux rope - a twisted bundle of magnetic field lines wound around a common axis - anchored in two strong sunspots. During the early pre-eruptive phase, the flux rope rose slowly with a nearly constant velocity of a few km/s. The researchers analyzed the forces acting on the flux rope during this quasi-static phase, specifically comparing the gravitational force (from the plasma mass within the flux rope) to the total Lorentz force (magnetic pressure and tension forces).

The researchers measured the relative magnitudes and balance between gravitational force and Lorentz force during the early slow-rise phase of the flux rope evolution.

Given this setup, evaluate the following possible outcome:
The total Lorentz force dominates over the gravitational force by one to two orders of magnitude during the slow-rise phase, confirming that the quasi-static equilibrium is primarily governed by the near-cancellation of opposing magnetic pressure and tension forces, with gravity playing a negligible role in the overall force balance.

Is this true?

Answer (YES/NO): NO